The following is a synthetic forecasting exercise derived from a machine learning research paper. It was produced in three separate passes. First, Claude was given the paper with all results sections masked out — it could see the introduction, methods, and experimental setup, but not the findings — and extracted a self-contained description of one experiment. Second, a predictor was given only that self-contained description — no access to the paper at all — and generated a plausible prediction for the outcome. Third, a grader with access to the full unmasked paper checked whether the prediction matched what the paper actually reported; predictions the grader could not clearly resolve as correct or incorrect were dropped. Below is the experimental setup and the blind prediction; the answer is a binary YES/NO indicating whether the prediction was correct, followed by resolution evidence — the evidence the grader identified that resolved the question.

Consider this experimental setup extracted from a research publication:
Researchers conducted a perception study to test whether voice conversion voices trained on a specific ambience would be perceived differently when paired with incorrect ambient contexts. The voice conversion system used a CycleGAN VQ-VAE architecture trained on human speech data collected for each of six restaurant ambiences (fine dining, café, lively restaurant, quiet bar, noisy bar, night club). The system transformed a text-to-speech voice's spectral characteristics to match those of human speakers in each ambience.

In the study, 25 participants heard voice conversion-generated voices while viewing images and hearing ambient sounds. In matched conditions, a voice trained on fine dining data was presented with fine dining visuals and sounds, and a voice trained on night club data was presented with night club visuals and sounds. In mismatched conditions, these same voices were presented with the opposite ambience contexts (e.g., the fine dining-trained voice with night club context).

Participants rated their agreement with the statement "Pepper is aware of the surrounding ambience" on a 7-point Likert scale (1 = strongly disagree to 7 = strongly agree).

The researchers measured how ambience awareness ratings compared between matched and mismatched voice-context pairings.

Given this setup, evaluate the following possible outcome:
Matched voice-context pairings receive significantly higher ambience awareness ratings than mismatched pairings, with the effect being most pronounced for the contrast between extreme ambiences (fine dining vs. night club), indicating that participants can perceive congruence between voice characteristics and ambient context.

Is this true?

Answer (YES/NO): NO